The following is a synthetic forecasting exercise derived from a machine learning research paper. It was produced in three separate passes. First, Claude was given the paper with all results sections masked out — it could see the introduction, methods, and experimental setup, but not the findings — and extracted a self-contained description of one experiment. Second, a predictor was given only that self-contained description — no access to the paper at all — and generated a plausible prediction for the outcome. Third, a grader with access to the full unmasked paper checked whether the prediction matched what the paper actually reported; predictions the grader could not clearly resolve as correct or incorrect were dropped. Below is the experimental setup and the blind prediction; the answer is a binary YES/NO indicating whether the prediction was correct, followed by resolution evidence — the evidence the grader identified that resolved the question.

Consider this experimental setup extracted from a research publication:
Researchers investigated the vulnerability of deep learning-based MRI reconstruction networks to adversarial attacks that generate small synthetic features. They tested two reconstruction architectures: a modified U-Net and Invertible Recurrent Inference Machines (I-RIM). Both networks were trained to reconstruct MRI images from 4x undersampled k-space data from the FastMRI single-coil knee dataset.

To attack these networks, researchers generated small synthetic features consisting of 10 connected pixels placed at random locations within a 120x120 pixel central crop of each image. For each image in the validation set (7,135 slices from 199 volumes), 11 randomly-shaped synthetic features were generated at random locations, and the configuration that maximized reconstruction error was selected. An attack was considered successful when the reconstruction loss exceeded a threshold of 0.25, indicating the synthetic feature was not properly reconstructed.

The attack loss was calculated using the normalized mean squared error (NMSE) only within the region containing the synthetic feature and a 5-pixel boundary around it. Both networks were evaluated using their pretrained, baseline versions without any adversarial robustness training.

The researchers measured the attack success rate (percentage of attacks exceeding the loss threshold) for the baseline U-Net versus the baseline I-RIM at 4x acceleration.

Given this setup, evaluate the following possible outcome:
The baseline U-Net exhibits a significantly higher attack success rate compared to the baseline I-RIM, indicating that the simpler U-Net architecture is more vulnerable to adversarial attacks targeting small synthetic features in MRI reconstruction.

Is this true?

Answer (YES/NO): YES